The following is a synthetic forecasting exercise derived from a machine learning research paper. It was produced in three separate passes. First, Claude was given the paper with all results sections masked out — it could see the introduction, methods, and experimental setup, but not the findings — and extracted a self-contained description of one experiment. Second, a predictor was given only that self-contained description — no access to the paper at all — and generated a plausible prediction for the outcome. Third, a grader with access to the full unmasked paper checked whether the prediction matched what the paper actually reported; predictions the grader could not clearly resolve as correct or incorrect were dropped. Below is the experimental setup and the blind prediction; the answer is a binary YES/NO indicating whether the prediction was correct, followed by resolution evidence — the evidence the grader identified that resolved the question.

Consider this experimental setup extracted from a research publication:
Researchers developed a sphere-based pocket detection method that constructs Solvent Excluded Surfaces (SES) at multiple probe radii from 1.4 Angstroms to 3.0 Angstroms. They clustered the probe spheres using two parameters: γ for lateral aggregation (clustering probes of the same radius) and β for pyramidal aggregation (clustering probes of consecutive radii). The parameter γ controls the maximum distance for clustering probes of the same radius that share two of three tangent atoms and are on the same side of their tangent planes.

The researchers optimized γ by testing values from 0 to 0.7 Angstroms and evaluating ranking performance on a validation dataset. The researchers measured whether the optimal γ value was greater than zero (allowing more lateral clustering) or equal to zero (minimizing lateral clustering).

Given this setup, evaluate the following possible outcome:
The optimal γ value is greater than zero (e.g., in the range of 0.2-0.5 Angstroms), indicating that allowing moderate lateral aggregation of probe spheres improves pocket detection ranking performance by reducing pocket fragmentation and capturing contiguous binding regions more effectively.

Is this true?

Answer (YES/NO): NO